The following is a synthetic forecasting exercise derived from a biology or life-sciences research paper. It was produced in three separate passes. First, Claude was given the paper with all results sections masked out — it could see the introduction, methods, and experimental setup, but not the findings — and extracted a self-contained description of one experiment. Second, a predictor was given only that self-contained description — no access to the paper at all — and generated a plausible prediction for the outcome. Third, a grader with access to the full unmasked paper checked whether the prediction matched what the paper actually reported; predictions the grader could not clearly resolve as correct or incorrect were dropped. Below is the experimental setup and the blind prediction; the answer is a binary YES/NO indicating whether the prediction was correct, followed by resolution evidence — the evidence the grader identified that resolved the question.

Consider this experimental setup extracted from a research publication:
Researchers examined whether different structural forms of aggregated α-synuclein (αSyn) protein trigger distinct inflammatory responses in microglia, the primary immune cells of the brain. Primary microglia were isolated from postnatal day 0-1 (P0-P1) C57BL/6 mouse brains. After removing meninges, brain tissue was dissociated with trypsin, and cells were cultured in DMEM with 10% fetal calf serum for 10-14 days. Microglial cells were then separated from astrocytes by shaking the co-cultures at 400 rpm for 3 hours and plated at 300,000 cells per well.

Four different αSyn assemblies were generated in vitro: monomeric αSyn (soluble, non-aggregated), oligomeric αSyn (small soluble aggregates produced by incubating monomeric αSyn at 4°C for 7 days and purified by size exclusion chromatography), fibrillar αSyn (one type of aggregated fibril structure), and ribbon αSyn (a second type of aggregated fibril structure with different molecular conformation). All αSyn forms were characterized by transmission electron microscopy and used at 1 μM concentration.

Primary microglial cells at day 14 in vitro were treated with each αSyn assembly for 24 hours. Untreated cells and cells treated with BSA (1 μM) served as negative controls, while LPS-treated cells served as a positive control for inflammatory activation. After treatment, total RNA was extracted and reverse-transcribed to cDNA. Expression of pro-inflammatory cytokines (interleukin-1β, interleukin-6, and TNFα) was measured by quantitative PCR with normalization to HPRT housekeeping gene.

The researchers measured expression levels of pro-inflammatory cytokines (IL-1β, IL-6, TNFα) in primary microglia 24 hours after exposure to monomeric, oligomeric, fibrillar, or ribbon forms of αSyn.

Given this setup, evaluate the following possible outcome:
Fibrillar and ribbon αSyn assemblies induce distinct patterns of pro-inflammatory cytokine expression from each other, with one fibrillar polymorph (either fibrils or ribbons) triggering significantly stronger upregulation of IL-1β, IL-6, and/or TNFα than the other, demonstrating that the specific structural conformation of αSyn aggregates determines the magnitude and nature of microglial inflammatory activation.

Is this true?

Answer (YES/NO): YES